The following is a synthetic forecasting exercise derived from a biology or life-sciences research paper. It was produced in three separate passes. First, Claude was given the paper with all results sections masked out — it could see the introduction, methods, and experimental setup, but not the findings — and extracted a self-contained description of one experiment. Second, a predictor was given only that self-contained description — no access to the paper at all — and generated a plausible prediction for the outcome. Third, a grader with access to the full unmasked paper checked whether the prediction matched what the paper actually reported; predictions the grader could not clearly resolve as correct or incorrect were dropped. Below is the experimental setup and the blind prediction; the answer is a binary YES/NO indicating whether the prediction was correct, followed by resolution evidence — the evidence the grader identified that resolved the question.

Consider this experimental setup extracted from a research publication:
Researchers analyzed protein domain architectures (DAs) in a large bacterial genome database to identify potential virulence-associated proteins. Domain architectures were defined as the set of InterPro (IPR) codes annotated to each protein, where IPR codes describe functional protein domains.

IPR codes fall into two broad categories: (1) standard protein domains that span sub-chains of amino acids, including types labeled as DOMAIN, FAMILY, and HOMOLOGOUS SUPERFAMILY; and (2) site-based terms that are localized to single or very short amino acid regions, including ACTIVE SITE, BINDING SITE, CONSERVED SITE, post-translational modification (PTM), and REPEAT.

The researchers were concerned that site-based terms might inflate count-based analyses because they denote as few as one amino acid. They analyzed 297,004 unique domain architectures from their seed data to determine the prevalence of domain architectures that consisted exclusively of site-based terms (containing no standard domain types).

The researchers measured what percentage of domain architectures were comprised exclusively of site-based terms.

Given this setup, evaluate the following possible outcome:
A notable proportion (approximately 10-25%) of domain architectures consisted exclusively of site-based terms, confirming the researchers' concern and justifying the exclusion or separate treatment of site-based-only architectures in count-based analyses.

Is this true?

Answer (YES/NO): NO